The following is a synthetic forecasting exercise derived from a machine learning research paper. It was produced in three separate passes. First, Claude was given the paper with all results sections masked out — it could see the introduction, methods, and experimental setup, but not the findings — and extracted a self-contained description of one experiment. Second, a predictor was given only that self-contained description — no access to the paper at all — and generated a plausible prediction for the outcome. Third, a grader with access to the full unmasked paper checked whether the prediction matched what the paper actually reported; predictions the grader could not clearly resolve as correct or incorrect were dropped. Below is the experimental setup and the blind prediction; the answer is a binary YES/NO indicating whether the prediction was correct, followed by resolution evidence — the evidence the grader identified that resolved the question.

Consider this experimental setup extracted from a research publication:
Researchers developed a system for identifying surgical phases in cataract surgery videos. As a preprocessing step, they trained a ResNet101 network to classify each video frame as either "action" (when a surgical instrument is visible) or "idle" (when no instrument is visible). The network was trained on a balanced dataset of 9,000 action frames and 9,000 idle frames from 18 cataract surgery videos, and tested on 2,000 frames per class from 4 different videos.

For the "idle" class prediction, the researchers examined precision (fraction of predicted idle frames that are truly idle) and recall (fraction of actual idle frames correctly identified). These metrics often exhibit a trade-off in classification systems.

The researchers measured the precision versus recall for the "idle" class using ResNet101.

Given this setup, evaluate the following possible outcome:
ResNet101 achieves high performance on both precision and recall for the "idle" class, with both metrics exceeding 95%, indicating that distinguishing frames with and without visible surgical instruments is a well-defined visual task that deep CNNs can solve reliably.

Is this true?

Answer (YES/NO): NO